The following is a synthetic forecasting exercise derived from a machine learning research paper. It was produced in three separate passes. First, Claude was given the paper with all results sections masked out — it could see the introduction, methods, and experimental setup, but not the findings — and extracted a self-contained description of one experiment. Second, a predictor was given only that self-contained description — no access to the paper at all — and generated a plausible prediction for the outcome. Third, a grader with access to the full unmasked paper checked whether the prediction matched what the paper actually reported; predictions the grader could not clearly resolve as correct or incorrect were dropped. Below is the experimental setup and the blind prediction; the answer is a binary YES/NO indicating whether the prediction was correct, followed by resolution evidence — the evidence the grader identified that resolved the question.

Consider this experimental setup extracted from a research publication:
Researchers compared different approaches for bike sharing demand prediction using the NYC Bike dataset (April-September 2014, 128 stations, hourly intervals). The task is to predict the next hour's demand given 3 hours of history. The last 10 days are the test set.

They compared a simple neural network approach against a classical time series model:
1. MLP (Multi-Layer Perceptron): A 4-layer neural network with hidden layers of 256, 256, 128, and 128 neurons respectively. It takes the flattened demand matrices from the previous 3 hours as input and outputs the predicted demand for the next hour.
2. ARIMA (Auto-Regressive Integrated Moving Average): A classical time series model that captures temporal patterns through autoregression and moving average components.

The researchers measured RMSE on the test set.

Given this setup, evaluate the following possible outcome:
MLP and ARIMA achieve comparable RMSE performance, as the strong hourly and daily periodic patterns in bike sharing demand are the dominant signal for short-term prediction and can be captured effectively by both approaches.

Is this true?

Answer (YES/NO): NO